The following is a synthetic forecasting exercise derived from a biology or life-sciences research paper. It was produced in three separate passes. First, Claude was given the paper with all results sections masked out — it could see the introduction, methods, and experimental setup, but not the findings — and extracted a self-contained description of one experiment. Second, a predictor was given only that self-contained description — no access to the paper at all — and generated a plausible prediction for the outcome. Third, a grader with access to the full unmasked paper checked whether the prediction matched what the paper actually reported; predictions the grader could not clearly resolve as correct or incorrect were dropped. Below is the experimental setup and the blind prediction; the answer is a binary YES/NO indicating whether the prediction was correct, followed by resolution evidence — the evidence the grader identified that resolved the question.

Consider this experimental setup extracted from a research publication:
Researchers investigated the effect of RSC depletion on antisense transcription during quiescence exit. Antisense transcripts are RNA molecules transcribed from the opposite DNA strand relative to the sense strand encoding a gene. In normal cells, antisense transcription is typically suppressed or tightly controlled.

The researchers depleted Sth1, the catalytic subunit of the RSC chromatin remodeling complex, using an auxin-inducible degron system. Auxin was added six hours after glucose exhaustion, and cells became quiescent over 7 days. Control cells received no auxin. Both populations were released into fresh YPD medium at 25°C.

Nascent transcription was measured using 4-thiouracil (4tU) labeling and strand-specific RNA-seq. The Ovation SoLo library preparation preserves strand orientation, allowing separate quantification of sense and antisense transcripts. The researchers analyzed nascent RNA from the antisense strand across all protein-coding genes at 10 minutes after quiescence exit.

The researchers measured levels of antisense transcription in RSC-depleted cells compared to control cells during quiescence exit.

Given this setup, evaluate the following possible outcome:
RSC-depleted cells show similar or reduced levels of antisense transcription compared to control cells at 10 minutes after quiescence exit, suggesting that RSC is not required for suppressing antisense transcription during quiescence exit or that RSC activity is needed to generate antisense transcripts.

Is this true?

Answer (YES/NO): NO